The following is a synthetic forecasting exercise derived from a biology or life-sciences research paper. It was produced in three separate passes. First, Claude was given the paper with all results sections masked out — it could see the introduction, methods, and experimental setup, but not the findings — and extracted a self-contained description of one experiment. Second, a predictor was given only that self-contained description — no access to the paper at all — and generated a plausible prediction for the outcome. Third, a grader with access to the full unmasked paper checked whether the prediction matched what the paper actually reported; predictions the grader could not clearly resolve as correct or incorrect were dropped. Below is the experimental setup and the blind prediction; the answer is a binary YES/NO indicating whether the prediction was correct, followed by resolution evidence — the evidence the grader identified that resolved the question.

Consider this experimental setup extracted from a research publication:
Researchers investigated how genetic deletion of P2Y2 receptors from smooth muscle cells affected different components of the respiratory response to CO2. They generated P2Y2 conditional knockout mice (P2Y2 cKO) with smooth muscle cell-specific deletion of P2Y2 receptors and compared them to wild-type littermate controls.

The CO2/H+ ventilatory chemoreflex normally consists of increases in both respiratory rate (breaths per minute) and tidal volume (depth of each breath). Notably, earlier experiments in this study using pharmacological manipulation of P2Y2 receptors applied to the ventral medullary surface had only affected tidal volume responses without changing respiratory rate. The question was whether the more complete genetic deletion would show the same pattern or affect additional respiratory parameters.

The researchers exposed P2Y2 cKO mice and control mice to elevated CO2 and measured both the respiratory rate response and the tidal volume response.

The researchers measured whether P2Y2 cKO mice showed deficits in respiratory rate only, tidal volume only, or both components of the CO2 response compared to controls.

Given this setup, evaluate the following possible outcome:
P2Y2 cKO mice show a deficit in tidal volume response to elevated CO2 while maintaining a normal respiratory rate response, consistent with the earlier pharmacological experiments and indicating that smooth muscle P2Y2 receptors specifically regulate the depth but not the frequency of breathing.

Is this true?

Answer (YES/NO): NO